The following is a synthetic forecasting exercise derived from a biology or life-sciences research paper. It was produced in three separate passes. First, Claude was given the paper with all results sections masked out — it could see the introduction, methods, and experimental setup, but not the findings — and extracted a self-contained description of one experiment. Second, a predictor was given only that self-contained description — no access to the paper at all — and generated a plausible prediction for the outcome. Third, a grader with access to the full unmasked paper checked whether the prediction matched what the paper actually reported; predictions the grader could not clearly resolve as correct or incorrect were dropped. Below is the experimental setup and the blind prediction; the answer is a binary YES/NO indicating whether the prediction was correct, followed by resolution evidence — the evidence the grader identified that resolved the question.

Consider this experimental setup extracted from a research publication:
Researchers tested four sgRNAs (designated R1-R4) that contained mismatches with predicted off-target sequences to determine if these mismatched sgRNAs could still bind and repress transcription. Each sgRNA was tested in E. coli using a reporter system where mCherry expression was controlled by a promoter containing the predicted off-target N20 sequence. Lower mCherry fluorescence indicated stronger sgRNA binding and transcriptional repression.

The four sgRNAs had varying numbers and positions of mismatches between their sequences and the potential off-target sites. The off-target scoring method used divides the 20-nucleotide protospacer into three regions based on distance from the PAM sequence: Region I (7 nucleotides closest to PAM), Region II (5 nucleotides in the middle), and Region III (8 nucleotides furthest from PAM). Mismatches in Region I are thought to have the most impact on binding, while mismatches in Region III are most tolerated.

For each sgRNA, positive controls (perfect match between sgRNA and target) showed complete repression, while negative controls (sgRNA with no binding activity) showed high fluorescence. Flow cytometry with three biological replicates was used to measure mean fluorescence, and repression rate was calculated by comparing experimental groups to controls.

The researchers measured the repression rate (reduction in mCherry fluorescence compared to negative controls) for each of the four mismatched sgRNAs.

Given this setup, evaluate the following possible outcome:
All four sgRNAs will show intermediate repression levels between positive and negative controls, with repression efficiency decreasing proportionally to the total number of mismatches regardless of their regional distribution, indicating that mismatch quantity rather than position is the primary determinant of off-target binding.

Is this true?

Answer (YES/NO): NO